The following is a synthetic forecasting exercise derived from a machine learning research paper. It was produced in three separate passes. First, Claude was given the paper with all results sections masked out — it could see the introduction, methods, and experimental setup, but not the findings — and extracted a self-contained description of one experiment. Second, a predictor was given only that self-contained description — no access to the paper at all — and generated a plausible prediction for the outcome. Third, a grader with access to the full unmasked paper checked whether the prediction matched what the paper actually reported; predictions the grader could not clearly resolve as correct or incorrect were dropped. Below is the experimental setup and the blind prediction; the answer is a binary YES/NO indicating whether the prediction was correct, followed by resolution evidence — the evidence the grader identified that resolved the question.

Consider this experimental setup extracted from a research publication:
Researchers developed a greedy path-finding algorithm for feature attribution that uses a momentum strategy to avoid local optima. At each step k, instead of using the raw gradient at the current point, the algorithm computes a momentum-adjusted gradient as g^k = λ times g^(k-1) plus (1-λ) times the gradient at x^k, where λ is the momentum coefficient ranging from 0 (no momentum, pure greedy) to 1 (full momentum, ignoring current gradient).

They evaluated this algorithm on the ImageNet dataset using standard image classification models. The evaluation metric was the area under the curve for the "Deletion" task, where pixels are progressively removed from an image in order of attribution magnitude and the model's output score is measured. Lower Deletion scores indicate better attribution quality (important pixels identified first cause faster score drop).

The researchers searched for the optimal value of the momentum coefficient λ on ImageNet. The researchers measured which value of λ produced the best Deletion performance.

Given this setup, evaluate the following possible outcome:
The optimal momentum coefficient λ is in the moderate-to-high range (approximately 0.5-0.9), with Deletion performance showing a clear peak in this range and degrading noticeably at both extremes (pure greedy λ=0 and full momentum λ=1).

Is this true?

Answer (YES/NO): NO